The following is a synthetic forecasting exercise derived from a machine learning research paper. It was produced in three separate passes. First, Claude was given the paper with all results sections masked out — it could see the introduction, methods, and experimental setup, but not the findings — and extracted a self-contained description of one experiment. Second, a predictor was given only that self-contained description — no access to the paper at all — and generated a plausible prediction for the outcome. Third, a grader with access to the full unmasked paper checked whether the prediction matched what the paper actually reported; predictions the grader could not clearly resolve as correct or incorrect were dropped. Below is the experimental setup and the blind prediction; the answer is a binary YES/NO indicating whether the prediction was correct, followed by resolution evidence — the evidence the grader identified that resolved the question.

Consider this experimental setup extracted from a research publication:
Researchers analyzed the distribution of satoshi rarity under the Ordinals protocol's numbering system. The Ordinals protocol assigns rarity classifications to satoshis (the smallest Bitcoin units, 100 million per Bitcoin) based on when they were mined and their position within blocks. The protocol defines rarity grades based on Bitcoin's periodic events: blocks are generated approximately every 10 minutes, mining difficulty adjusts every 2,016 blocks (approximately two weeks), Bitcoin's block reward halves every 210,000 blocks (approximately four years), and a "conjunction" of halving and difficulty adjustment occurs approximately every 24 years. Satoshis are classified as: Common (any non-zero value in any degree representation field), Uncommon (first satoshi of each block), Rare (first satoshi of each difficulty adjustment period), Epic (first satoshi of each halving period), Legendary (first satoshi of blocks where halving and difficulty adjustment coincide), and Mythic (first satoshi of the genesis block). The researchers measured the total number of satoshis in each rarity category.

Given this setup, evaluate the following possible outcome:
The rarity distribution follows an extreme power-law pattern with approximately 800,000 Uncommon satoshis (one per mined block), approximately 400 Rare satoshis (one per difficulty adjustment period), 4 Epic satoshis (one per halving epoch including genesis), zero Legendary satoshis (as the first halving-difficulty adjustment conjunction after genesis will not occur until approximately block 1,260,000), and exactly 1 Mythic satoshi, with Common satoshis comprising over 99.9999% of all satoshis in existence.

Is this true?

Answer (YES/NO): NO